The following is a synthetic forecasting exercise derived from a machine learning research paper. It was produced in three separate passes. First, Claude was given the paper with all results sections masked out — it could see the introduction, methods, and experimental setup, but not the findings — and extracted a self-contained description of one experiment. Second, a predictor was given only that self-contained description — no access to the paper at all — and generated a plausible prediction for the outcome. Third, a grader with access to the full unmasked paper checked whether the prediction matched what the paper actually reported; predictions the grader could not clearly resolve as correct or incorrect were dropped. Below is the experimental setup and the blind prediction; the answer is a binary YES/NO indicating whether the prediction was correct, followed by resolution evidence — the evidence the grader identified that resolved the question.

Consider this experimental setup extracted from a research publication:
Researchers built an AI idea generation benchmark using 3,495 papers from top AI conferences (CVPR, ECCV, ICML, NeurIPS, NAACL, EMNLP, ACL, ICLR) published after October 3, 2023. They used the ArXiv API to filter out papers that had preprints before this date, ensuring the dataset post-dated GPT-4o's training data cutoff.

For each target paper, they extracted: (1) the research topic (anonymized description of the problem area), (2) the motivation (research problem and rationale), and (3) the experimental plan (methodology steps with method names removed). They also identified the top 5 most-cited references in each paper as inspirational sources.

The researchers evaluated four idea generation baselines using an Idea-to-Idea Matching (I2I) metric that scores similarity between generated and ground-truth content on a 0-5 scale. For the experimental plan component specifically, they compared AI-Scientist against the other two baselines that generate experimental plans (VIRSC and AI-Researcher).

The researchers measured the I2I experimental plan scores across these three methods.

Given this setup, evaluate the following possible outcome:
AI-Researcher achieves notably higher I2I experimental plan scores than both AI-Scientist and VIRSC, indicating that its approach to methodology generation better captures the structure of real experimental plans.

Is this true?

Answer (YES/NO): NO